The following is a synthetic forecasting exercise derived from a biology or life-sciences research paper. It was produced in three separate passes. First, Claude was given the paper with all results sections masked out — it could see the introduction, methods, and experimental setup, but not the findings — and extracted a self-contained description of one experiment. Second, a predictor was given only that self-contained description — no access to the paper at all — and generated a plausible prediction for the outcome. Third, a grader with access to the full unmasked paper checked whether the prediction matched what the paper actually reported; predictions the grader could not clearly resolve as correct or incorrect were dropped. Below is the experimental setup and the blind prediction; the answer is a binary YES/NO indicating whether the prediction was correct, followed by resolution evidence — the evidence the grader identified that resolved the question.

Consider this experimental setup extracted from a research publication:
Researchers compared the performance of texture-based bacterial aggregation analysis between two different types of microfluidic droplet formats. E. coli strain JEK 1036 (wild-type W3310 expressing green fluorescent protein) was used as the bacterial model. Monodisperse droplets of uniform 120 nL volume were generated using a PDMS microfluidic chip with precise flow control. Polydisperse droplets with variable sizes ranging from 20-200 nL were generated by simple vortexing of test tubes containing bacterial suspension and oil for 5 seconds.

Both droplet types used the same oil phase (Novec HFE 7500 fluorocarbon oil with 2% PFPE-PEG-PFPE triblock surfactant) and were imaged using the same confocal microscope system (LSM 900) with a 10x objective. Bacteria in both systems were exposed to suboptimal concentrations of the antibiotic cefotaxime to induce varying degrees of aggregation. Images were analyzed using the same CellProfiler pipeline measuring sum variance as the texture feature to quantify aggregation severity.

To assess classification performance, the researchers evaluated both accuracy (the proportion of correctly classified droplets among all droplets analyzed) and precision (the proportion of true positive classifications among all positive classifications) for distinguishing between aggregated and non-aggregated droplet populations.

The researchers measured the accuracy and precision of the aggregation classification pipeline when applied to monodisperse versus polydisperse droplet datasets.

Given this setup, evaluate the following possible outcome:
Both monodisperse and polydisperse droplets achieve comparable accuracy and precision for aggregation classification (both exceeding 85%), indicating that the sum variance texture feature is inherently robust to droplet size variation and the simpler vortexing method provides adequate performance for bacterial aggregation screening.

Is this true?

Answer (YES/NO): NO